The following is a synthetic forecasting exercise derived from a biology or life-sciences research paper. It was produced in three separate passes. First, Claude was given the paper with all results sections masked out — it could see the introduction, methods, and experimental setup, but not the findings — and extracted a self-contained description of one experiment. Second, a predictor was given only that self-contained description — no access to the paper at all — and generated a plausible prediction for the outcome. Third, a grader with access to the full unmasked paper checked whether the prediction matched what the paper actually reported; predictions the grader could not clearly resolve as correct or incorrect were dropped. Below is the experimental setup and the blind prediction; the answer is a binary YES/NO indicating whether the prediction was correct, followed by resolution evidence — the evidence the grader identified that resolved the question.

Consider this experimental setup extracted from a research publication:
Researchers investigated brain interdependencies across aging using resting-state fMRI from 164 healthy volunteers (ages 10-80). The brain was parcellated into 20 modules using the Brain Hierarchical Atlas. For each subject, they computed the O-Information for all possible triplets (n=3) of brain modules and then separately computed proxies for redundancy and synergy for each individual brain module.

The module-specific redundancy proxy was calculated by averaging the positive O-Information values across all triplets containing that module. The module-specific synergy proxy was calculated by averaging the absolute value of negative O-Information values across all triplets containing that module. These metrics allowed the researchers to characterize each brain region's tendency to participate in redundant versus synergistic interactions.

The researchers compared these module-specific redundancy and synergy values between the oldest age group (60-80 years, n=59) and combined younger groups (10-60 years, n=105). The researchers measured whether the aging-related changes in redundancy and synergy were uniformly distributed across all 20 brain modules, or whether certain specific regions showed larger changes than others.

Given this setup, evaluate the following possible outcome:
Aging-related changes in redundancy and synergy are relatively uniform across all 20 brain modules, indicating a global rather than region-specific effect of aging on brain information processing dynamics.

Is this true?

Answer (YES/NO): NO